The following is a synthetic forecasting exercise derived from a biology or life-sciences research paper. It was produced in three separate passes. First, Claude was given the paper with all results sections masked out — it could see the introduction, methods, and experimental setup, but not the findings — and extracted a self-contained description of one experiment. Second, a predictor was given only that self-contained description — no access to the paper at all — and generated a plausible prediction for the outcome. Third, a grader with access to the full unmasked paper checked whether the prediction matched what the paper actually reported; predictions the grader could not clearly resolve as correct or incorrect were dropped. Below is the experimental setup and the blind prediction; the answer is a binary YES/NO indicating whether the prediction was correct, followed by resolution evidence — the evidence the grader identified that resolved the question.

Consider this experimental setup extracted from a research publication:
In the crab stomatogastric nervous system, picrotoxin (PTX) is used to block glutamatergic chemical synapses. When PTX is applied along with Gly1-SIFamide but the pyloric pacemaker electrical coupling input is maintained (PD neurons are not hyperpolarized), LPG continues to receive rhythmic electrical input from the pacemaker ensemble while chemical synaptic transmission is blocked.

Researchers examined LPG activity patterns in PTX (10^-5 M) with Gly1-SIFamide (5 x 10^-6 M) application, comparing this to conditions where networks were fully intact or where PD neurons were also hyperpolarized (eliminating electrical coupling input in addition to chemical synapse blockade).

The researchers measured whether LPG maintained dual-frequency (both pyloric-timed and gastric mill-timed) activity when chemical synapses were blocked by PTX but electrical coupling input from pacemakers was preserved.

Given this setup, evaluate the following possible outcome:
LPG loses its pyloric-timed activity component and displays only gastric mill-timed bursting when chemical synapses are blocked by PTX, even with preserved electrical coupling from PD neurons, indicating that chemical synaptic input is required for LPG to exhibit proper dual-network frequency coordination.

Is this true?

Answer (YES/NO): NO